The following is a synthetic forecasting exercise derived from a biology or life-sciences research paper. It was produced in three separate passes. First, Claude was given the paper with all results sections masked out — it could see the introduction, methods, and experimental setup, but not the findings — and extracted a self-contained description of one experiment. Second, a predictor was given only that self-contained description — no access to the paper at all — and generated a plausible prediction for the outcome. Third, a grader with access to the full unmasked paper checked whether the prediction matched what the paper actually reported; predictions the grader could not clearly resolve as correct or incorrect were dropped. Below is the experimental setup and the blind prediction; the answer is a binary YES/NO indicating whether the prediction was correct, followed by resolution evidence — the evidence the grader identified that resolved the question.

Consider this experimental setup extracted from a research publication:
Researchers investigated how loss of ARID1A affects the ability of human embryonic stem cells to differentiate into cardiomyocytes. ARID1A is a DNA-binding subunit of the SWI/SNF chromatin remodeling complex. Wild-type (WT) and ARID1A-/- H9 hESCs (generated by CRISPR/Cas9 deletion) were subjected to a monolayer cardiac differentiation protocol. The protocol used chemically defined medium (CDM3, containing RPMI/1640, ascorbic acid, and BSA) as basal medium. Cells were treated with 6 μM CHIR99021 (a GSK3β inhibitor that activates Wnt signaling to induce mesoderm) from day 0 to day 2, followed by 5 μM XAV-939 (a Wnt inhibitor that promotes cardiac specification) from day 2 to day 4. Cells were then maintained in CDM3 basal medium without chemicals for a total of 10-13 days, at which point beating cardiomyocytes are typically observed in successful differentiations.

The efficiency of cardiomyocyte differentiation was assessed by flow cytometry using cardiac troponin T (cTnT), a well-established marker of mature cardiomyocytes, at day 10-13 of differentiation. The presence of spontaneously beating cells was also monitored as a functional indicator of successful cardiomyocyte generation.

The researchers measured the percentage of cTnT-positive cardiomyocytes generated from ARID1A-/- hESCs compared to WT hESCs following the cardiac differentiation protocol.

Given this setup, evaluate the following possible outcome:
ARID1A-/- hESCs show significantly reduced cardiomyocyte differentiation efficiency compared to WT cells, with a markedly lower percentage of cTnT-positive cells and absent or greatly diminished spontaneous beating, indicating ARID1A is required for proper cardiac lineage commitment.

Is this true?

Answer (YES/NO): YES